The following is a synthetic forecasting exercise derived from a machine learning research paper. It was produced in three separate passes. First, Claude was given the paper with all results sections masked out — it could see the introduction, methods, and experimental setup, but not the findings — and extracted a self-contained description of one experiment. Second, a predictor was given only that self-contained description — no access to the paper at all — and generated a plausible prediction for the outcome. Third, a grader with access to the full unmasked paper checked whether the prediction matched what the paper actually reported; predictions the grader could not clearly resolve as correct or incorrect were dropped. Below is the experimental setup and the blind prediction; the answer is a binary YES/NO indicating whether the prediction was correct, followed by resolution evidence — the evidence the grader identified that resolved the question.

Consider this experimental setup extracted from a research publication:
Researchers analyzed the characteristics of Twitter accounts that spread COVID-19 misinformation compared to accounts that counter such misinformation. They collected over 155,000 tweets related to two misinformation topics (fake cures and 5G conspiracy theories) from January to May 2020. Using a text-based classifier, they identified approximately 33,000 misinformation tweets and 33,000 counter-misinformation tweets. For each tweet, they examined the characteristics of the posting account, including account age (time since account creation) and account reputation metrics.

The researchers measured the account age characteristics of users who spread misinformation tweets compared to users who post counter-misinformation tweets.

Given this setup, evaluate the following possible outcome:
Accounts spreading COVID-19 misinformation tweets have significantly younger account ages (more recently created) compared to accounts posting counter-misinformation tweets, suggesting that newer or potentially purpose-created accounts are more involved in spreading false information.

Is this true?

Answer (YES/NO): YES